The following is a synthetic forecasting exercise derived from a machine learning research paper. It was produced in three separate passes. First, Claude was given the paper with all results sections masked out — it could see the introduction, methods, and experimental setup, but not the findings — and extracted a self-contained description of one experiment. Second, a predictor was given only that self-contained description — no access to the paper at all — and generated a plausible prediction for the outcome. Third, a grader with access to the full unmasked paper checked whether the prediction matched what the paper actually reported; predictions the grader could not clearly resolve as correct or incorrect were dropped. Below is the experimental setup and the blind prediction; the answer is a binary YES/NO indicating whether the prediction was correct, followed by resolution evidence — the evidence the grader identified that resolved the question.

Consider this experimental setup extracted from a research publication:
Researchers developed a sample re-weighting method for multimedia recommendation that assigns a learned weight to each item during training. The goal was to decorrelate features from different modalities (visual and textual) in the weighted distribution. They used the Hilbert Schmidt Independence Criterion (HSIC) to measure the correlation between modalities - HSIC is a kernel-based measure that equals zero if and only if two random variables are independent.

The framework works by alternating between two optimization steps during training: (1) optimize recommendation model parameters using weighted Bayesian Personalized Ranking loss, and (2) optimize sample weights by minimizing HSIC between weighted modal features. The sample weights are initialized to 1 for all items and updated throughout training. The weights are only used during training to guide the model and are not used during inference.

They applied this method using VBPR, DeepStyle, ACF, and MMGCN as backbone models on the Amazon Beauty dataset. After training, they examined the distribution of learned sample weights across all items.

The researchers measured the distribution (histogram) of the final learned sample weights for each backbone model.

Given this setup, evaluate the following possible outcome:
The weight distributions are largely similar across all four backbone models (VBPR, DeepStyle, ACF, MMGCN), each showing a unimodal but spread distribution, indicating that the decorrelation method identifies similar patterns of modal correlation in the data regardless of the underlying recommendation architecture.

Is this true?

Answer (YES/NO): NO